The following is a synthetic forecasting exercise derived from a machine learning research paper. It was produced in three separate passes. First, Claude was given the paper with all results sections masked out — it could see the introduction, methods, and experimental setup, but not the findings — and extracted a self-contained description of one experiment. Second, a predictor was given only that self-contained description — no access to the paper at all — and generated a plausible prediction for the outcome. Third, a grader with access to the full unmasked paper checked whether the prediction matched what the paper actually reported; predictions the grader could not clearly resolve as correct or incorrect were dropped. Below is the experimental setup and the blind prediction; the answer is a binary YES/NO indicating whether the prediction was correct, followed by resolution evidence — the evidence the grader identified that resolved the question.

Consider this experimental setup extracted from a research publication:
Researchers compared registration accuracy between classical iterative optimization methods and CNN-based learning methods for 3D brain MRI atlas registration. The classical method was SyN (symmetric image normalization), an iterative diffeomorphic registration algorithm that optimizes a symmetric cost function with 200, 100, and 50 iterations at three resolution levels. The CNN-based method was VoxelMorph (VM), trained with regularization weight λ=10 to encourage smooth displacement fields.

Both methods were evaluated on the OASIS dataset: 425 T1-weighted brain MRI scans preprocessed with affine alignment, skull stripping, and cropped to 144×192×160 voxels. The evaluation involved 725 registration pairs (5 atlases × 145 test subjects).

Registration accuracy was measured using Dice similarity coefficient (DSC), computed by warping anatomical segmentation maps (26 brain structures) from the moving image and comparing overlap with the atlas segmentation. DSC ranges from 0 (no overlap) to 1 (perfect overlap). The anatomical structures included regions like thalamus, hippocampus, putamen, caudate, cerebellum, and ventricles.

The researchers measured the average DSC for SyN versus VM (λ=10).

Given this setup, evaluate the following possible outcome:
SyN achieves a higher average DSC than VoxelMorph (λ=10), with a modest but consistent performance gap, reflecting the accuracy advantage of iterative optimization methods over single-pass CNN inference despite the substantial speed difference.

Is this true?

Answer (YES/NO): NO